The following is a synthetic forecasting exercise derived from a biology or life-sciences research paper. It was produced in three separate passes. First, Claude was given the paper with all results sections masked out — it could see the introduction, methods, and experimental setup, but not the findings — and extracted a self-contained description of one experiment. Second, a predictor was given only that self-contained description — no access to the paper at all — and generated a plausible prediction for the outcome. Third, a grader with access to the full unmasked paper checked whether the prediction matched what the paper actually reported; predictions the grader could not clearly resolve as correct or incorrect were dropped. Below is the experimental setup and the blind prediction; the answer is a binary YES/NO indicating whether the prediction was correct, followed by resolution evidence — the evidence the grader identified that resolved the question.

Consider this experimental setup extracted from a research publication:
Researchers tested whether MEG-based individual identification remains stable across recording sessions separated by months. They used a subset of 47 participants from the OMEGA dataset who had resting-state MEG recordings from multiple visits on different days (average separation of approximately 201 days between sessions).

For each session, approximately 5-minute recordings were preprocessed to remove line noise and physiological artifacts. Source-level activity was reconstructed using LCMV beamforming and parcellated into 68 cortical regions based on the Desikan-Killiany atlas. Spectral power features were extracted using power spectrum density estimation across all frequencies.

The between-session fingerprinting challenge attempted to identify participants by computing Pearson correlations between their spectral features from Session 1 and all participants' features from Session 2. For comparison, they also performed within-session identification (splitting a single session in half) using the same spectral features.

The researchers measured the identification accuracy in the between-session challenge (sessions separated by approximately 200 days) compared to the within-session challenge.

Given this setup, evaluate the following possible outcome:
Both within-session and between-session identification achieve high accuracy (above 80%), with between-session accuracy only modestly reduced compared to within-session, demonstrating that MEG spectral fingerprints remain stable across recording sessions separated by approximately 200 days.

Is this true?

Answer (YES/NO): NO